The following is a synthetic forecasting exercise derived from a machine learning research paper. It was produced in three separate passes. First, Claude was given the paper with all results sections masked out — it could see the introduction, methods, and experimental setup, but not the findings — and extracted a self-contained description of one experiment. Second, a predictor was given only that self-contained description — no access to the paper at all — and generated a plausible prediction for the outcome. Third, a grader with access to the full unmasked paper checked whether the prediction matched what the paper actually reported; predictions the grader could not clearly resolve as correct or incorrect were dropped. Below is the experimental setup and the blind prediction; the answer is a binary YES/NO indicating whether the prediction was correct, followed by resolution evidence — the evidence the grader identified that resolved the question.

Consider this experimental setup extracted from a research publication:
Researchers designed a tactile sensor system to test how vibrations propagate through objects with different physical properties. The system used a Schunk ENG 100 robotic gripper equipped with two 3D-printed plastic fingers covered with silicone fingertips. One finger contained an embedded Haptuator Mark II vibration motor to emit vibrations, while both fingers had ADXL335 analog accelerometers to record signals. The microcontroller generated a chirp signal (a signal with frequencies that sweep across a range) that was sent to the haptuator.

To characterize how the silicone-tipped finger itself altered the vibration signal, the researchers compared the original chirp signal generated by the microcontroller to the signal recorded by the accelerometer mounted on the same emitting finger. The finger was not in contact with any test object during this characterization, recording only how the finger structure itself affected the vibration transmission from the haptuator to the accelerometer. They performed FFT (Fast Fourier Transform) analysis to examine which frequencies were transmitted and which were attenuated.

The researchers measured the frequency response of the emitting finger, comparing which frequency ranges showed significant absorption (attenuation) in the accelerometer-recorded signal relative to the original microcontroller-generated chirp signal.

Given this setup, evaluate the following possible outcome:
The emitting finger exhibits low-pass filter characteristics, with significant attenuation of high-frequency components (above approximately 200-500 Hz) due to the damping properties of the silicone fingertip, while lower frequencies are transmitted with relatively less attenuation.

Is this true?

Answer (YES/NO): NO